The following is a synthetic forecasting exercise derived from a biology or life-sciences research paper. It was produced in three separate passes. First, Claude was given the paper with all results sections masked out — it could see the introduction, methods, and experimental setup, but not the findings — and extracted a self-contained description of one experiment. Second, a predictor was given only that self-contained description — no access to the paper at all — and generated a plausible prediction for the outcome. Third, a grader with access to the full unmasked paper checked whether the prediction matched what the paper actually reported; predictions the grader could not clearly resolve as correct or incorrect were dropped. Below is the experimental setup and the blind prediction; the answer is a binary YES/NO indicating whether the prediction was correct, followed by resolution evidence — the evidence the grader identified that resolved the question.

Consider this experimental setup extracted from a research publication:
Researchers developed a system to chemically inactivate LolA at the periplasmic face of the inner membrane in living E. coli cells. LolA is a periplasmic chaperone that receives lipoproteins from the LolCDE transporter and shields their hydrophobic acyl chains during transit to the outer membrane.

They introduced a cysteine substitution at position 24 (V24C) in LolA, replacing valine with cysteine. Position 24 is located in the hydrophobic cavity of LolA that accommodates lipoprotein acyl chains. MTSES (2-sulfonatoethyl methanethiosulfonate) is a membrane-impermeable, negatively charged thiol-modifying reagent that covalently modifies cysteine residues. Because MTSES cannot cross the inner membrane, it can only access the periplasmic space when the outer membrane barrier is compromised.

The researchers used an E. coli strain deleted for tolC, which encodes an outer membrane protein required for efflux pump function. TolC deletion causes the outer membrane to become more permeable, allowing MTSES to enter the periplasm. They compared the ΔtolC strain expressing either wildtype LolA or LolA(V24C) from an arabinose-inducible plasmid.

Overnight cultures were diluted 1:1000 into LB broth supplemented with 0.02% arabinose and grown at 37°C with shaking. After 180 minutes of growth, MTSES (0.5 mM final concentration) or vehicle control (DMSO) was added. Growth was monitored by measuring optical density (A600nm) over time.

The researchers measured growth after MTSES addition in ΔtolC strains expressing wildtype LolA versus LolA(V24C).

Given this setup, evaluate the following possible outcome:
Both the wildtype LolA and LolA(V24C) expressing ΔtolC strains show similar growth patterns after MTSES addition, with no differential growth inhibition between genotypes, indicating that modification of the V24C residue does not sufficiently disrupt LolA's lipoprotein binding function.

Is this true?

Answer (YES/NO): NO